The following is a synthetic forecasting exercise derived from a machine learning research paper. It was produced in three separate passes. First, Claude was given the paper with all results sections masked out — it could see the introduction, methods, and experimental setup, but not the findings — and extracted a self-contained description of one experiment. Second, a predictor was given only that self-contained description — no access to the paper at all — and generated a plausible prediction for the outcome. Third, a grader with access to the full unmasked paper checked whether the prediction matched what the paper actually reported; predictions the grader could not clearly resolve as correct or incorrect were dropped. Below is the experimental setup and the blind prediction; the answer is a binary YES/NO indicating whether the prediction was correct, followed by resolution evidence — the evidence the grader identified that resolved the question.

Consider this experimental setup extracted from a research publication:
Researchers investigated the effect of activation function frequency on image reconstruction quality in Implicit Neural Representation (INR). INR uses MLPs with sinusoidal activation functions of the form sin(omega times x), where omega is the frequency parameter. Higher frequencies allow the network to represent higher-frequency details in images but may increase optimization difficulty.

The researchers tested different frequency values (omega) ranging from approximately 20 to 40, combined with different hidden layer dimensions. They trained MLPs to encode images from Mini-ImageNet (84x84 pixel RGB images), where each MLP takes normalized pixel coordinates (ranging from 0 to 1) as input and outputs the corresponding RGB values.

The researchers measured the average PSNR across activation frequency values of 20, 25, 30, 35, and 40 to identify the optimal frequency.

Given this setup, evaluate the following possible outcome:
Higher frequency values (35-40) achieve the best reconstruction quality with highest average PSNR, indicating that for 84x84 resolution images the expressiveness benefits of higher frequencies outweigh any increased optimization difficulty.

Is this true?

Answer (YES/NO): NO